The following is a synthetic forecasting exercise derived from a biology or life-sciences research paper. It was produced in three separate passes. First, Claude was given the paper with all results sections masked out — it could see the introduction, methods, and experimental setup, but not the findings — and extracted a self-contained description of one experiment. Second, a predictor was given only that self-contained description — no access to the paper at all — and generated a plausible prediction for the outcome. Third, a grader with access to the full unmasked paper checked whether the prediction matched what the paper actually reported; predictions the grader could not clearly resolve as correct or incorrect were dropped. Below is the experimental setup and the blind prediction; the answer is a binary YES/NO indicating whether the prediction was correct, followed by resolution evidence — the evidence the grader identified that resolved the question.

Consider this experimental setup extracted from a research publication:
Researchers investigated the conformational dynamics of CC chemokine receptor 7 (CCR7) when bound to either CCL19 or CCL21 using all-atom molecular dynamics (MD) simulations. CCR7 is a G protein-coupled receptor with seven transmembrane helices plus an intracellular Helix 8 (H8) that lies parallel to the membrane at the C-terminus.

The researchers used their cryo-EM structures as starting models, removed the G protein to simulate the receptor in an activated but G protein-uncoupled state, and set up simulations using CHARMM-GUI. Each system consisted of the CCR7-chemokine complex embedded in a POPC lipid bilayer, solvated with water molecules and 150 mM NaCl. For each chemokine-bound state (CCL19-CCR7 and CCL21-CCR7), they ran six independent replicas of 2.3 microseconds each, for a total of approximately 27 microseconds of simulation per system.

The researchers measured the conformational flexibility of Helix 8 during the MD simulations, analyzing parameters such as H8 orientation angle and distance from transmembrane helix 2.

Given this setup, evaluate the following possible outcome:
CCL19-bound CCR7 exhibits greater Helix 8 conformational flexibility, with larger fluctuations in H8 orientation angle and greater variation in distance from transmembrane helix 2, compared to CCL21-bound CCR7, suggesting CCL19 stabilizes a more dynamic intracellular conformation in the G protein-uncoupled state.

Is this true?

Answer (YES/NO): YES